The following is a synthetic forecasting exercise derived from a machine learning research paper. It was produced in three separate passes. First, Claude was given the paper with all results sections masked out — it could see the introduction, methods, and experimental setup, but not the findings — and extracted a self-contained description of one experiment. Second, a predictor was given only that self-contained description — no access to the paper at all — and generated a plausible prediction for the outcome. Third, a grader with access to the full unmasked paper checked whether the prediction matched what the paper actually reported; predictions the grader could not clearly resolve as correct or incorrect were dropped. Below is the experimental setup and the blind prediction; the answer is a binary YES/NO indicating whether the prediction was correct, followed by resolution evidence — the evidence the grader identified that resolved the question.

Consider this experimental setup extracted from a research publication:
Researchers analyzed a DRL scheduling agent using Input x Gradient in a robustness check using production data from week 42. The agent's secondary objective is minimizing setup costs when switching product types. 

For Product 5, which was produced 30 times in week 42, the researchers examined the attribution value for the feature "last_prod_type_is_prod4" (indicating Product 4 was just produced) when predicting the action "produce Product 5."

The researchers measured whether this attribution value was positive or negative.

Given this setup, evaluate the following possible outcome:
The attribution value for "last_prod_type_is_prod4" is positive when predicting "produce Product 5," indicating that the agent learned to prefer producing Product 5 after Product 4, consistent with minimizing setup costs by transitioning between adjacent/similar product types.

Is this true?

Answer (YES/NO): NO